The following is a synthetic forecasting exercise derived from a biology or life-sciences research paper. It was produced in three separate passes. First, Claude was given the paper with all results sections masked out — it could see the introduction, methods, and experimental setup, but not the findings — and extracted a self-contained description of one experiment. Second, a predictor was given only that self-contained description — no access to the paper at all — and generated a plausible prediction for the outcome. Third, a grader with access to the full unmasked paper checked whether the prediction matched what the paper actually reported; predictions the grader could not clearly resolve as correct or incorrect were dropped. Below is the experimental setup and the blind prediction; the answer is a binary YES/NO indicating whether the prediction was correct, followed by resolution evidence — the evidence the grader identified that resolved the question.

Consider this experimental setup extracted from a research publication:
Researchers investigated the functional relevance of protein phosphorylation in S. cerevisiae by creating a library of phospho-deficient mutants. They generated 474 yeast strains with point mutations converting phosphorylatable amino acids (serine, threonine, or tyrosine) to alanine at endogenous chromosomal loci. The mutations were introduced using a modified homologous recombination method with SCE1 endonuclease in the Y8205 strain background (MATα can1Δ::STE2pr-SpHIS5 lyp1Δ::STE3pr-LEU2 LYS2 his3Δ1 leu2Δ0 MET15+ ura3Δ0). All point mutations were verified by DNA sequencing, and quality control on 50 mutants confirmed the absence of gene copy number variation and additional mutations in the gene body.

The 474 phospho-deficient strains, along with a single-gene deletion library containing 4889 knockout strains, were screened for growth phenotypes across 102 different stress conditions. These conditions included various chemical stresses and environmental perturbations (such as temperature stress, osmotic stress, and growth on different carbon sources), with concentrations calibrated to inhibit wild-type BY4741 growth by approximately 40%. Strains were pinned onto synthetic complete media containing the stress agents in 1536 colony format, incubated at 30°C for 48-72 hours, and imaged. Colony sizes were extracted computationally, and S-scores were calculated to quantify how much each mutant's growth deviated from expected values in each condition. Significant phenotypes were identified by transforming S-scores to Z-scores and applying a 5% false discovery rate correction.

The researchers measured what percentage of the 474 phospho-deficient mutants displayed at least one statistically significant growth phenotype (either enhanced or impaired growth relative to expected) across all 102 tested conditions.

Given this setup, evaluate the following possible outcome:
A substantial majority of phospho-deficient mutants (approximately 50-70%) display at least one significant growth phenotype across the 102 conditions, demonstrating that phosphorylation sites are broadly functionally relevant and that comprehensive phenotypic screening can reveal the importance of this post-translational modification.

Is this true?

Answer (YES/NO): NO